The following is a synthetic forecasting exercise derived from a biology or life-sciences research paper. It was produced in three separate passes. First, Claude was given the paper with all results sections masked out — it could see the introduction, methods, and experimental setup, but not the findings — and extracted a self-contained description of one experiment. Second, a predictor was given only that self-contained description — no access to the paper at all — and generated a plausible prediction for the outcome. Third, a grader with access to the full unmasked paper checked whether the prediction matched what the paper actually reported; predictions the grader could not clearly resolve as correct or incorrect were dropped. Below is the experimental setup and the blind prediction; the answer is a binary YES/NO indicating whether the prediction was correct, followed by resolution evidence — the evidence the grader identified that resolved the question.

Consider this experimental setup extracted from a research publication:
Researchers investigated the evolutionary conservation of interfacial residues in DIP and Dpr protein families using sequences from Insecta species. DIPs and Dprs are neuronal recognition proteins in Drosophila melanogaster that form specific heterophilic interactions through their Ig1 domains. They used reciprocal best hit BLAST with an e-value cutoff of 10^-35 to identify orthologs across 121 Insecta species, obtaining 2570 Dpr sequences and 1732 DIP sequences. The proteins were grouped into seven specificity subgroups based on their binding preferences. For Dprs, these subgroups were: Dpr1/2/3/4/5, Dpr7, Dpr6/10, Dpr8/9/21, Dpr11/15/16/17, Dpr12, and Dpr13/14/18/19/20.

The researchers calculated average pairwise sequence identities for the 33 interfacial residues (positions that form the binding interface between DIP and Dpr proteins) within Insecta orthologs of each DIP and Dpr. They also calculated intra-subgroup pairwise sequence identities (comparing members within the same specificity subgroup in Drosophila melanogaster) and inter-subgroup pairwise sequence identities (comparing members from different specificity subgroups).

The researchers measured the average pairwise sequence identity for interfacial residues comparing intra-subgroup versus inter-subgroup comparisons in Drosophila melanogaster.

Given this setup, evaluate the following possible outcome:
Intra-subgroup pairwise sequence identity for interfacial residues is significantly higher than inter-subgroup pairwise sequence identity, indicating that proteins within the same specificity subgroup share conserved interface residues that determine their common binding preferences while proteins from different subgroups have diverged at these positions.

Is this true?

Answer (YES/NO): YES